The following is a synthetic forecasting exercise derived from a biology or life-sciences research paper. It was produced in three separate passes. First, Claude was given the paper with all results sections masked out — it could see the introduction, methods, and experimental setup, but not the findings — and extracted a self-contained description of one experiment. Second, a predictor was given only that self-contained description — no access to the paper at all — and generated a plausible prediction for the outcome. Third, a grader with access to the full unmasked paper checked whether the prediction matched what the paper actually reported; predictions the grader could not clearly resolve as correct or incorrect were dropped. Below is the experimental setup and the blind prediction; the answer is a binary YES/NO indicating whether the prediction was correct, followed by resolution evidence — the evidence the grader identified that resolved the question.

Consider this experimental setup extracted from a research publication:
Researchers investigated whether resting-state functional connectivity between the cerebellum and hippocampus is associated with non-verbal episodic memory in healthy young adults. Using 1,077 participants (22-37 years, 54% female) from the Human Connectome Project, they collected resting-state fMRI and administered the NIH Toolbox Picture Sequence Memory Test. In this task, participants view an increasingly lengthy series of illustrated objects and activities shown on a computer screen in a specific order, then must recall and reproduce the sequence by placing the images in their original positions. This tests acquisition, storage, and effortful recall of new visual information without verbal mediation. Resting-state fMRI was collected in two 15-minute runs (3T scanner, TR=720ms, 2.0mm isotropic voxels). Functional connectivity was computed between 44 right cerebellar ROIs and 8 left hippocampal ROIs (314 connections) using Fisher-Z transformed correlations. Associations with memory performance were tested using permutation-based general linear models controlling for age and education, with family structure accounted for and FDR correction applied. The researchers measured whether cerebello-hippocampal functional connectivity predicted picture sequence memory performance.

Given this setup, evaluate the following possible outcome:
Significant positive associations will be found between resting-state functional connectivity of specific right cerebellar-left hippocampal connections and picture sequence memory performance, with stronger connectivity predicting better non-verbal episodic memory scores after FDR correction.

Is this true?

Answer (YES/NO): NO